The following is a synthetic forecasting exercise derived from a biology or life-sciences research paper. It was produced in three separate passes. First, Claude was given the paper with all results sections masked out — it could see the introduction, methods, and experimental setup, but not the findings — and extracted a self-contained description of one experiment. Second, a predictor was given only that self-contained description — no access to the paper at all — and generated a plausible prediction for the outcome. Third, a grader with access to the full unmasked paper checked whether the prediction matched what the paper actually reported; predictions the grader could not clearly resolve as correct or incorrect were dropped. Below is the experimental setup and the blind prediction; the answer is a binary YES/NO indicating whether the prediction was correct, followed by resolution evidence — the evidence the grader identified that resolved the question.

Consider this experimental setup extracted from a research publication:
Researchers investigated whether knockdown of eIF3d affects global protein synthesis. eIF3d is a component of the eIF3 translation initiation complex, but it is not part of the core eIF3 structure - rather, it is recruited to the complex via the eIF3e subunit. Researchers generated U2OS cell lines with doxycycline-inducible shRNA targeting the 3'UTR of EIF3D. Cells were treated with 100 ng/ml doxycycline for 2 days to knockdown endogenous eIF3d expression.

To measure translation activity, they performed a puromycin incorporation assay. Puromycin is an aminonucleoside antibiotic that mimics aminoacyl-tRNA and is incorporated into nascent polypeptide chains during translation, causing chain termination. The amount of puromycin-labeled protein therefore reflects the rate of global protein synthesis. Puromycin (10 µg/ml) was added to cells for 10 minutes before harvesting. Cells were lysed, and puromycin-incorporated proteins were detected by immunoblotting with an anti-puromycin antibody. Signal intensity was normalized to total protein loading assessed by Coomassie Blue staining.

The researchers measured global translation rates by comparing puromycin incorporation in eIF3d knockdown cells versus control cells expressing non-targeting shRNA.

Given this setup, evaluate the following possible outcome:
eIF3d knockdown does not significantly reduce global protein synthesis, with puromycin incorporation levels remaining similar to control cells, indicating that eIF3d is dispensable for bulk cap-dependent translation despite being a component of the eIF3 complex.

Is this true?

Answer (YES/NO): NO